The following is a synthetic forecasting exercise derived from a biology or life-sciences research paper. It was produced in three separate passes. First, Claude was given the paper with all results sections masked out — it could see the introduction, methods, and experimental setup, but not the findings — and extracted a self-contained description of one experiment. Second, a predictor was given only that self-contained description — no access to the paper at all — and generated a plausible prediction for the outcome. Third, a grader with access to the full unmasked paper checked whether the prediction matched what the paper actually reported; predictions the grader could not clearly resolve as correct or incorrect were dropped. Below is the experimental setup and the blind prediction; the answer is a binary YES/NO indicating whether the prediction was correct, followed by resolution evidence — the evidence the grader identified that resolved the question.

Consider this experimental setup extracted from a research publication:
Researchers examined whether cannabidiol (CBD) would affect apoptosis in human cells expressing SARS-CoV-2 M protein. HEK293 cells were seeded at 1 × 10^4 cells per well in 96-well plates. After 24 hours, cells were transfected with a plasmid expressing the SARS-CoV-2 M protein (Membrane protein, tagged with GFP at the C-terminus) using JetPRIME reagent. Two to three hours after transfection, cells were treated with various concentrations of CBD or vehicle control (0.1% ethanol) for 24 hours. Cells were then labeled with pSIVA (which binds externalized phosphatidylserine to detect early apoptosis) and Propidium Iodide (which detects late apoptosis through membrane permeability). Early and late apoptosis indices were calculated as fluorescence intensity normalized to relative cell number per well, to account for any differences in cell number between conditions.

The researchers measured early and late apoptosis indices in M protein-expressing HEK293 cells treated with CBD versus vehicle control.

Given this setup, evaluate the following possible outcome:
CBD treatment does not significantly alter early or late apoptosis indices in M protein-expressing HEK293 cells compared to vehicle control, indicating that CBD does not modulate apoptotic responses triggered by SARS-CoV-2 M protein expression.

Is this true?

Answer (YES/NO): NO